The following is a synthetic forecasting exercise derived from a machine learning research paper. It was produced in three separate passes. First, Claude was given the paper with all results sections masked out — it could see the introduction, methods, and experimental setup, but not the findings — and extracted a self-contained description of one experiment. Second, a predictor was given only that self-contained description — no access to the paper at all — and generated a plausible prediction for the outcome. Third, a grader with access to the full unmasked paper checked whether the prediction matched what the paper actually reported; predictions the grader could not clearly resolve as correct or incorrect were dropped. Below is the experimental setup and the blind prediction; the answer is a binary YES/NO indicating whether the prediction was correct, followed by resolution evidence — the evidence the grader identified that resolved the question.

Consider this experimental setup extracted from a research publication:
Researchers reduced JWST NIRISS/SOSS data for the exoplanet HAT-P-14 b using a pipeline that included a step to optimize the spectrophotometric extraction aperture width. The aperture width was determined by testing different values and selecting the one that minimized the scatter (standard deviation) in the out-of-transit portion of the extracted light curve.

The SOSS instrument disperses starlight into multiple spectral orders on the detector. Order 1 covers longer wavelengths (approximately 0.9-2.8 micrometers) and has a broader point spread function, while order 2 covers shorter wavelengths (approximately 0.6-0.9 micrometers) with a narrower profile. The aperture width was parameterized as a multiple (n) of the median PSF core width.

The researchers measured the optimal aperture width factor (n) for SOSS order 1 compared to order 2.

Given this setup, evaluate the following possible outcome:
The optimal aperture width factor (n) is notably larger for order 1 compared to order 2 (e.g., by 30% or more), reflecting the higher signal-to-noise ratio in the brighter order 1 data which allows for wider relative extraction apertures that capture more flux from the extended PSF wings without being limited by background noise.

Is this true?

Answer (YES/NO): YES